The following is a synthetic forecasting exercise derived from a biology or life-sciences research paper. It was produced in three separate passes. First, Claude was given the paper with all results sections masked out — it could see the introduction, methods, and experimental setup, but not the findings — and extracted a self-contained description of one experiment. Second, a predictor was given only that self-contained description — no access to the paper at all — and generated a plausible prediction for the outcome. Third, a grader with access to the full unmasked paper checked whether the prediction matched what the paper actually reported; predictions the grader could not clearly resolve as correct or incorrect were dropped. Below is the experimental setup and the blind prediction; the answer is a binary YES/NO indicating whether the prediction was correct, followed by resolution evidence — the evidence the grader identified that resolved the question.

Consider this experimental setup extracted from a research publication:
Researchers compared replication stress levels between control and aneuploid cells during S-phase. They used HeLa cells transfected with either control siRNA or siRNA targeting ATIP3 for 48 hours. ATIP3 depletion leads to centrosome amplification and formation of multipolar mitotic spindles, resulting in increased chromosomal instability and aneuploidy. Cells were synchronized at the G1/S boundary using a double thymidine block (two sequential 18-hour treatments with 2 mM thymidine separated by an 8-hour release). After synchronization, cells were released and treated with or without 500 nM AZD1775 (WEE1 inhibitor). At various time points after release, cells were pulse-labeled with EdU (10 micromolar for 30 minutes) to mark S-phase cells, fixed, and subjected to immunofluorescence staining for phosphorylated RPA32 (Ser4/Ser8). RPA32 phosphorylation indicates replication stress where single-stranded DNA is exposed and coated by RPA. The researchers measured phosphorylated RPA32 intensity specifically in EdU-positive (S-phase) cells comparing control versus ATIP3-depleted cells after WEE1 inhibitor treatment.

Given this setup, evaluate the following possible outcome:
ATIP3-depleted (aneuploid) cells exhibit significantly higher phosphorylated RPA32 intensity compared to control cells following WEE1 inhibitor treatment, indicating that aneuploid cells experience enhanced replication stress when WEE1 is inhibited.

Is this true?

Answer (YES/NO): YES